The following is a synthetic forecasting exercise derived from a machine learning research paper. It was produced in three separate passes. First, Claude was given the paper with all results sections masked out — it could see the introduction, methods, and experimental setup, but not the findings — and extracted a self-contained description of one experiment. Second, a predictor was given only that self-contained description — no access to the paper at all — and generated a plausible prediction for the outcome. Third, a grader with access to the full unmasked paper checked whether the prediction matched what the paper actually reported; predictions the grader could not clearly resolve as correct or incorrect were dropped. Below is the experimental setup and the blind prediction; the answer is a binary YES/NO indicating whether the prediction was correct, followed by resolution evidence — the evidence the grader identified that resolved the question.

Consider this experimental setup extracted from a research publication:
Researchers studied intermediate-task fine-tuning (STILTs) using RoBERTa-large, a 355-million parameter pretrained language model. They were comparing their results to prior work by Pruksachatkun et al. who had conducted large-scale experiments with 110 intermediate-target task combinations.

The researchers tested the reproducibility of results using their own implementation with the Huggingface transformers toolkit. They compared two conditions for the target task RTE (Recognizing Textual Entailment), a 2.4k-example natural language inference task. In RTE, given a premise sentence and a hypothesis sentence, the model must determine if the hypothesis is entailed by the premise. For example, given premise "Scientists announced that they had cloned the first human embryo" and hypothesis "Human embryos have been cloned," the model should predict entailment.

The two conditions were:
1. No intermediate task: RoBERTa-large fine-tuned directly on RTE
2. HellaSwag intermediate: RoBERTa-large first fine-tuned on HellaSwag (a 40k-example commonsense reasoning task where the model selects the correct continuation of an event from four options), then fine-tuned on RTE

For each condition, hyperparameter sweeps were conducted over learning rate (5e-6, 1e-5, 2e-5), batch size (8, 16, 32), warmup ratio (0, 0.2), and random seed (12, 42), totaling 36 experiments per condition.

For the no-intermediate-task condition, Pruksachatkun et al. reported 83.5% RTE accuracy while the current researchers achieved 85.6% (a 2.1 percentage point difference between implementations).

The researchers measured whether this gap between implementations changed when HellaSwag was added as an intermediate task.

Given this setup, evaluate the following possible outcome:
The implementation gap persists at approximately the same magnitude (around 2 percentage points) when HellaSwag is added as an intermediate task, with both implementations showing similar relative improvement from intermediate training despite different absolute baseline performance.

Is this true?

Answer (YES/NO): NO